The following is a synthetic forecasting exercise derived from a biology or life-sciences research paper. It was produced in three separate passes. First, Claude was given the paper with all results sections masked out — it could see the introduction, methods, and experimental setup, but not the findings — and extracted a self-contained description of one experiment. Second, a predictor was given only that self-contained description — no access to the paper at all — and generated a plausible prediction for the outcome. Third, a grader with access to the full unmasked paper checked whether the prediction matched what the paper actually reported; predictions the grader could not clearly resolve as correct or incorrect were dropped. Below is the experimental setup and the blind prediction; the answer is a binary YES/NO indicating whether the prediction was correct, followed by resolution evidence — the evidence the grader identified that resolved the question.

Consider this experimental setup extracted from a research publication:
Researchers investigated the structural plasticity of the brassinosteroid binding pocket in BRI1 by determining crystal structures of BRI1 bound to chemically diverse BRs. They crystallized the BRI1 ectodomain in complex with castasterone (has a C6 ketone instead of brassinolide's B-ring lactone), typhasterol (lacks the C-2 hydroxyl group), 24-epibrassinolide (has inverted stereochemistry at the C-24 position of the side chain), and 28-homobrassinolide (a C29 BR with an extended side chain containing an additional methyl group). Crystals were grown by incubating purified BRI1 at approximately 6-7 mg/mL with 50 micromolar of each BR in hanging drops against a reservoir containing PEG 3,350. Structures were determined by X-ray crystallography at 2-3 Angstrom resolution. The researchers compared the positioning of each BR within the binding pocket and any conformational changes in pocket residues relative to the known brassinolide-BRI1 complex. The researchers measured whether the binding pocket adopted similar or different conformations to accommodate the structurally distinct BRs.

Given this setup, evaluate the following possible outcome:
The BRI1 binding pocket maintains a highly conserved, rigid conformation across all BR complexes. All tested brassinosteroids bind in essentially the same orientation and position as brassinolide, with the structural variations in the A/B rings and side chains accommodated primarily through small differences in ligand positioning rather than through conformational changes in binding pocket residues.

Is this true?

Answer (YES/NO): NO